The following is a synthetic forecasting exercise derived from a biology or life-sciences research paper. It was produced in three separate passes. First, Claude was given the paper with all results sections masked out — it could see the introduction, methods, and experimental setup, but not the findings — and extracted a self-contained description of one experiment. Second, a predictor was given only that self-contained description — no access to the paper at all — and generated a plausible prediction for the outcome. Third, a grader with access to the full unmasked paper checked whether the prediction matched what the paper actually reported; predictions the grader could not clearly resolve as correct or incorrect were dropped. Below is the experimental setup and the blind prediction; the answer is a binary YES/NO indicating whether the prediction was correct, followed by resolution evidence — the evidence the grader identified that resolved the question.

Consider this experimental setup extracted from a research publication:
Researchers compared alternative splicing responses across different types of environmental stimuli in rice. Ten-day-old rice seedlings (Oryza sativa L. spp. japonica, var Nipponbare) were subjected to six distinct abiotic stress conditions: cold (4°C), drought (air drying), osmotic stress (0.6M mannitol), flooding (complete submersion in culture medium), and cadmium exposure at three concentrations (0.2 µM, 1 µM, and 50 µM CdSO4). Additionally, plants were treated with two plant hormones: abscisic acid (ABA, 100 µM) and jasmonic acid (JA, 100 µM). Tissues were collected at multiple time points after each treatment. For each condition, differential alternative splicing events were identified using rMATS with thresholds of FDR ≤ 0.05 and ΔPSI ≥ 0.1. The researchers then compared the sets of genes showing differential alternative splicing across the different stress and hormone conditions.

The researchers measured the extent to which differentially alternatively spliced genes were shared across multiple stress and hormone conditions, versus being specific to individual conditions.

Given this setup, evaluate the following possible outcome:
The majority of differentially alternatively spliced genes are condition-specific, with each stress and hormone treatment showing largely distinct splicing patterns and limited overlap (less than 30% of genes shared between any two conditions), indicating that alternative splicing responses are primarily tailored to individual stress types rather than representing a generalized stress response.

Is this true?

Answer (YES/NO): NO